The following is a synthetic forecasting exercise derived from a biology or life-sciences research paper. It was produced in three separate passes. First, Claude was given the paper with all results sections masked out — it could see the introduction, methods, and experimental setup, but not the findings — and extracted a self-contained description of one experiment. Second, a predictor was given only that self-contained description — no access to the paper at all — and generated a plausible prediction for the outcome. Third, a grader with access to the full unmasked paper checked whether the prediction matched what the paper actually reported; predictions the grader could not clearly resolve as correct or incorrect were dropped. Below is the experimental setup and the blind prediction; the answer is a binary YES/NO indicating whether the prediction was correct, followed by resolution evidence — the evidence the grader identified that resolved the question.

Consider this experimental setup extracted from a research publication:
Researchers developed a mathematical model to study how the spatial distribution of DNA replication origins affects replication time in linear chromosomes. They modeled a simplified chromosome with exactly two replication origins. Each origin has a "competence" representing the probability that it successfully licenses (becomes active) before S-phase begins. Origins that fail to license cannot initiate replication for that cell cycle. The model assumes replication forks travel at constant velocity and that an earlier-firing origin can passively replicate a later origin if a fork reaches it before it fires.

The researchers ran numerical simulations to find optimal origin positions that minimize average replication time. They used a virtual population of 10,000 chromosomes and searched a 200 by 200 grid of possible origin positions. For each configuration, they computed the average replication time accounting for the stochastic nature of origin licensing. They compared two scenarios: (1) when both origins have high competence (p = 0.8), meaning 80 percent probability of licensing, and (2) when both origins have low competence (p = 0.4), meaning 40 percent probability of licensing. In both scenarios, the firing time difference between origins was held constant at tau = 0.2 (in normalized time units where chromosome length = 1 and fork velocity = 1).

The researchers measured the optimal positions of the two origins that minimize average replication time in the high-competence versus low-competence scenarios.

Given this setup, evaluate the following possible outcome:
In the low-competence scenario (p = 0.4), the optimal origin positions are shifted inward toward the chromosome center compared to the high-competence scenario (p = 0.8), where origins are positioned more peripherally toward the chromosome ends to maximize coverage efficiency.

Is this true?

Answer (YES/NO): YES